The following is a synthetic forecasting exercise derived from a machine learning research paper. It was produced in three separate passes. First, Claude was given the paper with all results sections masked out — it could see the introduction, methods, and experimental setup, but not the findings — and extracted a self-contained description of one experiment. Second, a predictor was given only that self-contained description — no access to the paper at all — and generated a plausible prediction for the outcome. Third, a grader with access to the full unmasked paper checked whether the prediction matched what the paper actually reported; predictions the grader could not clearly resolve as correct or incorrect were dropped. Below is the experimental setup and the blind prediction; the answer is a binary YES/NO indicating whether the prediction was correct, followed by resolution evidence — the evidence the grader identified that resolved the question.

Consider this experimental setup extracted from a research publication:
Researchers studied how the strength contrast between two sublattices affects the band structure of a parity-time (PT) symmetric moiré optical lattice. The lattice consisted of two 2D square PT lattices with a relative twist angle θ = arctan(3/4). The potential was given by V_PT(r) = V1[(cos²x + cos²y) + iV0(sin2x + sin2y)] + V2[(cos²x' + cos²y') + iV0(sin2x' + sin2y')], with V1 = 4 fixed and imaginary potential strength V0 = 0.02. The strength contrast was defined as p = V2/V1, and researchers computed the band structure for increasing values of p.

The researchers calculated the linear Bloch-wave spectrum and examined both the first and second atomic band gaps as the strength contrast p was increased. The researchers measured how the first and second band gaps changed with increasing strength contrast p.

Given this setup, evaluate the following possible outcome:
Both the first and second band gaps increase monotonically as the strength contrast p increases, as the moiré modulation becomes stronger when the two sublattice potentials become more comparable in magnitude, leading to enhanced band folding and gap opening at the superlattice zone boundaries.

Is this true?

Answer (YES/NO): NO